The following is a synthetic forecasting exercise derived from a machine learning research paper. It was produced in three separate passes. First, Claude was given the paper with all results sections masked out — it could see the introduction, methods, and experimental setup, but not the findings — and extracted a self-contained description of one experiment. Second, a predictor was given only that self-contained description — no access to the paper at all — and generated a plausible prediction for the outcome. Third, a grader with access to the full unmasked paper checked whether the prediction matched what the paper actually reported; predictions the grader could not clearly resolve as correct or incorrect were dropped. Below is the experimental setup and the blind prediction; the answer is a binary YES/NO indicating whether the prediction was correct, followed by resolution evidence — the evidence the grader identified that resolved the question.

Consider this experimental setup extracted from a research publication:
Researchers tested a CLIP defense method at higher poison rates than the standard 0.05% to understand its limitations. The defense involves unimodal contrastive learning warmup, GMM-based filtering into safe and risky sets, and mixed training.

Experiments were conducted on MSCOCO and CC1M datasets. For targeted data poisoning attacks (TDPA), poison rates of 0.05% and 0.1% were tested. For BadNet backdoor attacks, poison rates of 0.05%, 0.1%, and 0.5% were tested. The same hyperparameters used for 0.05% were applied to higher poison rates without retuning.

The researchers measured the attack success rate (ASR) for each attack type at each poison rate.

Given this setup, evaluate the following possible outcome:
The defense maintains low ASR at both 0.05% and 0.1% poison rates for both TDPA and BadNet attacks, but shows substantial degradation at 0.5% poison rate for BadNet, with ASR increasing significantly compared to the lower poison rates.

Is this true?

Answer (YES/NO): NO